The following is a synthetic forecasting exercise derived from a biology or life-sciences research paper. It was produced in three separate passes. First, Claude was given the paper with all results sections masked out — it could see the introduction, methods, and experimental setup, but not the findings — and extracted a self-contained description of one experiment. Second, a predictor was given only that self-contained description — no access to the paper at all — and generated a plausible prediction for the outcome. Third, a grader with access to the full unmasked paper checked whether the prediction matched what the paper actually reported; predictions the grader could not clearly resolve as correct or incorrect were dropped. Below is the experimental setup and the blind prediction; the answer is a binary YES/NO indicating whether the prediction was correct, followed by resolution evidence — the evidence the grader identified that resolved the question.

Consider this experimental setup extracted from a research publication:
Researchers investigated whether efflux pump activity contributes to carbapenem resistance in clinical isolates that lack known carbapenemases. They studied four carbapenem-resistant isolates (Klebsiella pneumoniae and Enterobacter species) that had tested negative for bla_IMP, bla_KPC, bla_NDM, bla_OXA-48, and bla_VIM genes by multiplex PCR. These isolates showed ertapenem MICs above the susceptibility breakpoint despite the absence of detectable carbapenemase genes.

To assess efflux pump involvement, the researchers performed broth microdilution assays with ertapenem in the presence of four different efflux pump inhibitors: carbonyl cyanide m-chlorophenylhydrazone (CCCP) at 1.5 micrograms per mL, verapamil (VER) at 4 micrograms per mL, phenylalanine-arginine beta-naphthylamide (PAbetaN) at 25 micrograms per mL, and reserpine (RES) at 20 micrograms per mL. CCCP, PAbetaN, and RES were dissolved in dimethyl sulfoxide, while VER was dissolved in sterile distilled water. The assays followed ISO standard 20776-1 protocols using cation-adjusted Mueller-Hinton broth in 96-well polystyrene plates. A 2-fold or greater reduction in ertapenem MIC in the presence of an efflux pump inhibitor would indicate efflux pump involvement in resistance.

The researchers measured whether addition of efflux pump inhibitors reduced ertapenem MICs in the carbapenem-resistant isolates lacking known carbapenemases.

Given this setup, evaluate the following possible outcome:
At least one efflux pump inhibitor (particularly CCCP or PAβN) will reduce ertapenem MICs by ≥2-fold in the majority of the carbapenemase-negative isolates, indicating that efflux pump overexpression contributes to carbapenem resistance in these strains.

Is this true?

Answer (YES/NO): NO